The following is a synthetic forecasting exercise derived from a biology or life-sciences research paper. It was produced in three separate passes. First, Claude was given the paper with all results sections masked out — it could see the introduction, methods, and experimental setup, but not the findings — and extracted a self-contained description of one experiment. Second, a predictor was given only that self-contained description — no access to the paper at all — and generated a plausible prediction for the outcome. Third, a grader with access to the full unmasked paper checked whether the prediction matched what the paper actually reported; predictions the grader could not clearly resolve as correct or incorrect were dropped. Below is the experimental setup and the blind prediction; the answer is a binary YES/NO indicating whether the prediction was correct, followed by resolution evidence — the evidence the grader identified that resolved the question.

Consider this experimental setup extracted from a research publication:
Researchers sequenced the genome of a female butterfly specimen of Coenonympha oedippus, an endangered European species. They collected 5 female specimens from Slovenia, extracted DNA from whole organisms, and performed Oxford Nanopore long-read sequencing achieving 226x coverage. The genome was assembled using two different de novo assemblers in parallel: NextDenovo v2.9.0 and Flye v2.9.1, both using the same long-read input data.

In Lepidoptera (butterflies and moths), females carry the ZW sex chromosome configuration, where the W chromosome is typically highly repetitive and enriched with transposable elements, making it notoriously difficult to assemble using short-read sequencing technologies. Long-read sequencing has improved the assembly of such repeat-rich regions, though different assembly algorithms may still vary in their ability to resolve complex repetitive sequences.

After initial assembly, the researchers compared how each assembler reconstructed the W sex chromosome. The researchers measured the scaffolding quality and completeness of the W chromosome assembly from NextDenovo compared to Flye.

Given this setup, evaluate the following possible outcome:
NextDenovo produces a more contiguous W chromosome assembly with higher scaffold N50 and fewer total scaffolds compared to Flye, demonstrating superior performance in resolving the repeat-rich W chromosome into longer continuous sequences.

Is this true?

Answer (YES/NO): YES